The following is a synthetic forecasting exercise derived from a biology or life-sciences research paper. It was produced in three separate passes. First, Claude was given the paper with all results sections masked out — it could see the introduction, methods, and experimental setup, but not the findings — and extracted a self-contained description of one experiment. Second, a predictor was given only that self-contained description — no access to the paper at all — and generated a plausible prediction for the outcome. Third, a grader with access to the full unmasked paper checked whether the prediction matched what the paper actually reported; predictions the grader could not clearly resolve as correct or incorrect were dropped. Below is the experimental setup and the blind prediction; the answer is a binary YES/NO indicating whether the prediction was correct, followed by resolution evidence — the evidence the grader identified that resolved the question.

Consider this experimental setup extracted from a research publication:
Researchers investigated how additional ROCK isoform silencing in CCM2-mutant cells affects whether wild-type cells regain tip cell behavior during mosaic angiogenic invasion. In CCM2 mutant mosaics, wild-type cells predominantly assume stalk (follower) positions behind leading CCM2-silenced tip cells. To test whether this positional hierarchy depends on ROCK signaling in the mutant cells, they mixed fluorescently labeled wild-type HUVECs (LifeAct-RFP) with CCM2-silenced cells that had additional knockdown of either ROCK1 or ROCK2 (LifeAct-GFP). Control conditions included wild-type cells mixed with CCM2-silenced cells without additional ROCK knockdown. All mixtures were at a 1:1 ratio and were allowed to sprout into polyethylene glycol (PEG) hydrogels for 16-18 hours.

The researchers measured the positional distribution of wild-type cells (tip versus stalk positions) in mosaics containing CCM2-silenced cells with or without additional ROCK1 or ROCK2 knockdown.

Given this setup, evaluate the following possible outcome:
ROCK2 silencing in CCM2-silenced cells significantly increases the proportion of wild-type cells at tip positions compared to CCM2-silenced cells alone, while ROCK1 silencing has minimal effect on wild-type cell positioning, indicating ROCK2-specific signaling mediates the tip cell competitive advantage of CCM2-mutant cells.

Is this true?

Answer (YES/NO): NO